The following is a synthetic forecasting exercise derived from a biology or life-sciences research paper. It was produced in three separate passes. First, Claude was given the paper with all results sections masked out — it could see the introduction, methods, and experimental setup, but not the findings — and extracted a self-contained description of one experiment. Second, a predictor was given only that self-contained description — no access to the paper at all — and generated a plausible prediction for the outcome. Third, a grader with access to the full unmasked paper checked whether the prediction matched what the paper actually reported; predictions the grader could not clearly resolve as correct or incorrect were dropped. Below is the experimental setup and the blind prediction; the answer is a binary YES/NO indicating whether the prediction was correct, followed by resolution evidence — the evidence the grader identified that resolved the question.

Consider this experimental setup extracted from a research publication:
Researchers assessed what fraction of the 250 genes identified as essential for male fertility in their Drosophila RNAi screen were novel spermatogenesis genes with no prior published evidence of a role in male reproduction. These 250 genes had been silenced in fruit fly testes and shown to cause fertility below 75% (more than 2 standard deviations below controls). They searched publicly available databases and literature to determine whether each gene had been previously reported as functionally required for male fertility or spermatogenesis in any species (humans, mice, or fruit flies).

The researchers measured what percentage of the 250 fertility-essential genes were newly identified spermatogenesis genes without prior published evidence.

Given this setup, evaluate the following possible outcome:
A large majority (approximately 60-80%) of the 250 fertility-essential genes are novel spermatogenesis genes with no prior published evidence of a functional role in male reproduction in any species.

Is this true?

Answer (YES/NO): YES